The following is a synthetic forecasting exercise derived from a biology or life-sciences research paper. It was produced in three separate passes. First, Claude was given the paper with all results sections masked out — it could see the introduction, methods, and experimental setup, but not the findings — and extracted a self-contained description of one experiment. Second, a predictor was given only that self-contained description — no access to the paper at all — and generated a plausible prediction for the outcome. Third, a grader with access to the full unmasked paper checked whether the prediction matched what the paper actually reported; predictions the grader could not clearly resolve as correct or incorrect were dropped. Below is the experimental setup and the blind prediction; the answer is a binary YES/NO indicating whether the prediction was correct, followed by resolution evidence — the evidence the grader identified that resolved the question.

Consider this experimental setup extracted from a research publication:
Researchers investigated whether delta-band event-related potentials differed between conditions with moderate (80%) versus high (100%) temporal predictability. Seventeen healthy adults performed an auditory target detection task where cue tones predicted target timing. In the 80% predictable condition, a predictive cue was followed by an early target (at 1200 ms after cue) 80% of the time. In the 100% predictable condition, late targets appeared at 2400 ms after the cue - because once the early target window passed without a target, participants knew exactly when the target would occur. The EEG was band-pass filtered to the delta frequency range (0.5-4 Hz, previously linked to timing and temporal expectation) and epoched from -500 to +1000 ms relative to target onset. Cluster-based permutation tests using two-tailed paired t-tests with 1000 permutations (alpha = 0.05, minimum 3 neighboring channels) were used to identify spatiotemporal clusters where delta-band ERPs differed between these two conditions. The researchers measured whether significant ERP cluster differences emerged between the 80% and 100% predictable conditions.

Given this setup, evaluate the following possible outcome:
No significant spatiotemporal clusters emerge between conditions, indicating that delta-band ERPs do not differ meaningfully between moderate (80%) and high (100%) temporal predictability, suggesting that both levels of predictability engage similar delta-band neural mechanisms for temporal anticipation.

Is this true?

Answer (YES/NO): NO